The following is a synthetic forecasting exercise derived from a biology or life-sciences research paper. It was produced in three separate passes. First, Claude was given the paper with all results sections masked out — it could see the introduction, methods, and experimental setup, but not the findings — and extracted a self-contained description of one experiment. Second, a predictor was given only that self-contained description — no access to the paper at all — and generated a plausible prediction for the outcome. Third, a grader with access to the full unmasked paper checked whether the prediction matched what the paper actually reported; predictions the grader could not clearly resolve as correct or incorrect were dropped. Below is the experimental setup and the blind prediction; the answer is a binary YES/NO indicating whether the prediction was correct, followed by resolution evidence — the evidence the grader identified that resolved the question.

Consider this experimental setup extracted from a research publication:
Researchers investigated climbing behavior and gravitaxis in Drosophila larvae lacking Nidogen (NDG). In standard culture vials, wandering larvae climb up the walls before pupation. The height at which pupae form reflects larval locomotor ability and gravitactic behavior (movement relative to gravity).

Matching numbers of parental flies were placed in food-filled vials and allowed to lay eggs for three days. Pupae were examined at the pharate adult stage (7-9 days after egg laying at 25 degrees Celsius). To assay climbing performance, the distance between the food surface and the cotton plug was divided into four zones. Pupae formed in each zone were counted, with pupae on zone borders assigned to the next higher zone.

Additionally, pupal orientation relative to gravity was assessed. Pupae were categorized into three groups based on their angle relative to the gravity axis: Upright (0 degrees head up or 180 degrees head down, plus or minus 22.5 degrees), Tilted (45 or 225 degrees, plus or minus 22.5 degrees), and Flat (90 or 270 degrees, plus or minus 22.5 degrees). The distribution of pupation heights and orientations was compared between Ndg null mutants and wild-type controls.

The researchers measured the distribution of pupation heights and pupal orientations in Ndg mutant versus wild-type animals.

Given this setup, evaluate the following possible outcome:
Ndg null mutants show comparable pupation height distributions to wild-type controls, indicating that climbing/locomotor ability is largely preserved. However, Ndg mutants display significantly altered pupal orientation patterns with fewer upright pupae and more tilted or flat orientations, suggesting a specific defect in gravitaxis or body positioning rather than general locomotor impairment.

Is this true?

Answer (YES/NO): NO